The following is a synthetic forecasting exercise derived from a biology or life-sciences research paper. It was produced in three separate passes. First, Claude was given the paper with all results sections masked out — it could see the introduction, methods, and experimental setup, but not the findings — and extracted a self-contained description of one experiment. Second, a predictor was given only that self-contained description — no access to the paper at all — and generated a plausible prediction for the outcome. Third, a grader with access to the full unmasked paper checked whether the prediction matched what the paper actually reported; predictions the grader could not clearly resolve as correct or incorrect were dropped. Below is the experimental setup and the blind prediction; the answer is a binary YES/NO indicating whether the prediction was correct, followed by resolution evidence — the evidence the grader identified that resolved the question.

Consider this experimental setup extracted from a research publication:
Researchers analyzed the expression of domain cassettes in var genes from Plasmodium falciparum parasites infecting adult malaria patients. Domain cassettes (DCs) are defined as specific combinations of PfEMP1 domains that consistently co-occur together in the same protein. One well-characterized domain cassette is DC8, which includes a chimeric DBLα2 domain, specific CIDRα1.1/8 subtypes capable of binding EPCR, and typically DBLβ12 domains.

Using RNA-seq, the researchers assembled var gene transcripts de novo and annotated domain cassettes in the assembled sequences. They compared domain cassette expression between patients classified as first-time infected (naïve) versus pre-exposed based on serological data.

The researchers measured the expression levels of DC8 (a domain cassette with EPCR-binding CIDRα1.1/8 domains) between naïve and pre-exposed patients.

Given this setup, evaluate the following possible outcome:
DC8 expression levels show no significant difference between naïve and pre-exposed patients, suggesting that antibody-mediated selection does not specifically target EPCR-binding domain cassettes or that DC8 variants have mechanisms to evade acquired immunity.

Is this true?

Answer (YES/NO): NO